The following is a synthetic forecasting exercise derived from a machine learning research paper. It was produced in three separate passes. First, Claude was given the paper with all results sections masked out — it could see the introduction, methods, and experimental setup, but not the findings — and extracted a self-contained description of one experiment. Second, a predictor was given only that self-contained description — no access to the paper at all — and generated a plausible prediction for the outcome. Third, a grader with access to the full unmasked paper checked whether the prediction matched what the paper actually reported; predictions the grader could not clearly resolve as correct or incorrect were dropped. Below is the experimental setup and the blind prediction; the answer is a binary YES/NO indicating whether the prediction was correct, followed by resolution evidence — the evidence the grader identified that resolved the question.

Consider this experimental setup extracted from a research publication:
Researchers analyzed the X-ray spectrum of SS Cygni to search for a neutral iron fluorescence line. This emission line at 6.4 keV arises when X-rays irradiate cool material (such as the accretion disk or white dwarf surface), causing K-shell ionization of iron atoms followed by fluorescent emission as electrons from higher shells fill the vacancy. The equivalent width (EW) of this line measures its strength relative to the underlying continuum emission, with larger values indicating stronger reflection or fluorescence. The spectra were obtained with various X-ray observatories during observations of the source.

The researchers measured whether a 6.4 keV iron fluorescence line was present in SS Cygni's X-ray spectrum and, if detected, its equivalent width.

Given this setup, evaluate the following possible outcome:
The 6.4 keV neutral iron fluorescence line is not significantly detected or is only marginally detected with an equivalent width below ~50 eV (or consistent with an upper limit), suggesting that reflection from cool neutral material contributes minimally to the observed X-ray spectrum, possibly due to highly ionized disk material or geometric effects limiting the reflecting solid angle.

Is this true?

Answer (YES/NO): NO